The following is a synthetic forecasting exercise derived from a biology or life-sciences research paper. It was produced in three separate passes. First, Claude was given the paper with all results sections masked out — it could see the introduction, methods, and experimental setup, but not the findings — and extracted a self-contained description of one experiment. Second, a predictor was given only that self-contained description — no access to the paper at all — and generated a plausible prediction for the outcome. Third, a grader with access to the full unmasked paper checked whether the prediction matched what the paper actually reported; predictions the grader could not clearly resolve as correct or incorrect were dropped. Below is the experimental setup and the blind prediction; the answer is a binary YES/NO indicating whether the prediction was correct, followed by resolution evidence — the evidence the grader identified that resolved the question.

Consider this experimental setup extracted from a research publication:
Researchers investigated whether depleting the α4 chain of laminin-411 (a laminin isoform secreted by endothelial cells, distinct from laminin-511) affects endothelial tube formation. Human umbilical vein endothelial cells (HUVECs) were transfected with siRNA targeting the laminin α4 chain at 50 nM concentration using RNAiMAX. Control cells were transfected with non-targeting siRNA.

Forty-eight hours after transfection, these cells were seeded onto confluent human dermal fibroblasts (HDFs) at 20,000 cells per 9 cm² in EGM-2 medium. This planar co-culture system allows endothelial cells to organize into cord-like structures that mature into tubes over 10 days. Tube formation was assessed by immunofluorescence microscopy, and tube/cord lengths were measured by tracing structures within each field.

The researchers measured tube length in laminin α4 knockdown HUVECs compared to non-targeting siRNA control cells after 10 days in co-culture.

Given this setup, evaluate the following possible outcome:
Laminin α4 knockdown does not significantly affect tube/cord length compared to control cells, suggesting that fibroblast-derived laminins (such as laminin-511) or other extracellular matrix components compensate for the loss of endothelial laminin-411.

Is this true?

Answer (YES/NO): NO